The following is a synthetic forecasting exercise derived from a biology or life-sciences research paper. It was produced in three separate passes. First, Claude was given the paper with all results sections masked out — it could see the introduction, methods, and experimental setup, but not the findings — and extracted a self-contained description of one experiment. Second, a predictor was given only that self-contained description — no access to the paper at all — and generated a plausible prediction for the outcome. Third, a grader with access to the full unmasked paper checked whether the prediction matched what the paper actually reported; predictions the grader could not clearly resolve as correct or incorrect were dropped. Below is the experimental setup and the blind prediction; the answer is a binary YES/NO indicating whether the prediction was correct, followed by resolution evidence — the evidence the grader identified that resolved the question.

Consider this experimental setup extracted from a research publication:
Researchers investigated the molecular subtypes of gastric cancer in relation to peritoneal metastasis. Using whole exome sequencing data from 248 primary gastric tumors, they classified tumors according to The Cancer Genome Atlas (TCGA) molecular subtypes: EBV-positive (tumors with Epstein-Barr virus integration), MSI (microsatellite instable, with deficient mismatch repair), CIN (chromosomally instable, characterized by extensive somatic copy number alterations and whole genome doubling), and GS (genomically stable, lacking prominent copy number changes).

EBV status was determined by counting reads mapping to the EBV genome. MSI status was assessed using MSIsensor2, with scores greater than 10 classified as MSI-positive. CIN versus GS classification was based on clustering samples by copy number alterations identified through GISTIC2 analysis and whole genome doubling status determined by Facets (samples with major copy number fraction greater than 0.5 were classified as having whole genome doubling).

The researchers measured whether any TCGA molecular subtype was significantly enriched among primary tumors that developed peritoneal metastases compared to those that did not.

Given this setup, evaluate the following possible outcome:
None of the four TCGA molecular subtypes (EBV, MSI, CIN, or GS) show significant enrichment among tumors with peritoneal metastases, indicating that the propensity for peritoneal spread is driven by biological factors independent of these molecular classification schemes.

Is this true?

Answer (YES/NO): NO